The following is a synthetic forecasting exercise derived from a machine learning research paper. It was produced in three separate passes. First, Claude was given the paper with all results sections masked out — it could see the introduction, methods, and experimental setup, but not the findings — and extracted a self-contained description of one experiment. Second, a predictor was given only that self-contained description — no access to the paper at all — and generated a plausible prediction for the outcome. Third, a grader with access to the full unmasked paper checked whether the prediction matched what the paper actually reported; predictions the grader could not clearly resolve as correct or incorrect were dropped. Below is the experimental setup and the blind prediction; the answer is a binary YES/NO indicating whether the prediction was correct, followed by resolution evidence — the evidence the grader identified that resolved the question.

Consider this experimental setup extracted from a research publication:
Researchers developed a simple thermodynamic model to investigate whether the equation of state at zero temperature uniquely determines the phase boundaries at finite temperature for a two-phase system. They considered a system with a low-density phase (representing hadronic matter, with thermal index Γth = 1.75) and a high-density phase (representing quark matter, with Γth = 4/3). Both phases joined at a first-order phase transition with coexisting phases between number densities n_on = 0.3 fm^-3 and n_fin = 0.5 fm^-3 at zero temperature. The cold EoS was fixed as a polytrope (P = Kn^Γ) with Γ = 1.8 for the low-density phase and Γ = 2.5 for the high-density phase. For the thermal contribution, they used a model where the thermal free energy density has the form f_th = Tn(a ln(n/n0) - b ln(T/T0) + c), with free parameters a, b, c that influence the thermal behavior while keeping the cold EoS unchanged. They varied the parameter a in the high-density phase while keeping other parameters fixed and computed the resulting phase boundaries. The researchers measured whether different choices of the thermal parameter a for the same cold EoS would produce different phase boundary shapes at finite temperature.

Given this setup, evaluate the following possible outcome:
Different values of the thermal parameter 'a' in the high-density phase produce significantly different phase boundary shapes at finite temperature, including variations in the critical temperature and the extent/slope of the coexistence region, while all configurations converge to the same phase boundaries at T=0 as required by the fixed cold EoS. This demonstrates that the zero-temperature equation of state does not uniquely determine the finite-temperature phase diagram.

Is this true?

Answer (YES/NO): YES